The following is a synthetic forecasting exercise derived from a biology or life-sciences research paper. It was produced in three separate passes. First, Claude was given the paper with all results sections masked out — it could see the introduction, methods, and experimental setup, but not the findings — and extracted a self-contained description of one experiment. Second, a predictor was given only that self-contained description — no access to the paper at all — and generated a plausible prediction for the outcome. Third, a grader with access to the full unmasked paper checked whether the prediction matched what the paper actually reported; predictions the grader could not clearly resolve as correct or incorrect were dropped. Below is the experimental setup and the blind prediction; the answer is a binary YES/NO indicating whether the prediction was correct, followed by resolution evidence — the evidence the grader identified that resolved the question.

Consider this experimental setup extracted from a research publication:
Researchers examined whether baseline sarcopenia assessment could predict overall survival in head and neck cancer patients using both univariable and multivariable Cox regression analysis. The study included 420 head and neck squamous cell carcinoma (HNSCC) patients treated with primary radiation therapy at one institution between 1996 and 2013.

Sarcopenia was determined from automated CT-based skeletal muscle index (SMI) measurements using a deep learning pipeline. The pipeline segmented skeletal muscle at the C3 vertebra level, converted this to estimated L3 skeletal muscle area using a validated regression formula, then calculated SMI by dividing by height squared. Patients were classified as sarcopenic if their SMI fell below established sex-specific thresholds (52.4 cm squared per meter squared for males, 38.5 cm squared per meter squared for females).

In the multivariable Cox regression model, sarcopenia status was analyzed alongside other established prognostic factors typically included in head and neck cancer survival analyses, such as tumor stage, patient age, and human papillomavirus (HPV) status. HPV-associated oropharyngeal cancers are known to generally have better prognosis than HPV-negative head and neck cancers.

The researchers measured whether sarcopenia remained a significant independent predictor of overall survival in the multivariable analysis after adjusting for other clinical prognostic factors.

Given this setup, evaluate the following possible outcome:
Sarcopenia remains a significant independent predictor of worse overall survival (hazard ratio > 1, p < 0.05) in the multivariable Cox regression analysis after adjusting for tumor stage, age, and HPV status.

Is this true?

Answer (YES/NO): NO